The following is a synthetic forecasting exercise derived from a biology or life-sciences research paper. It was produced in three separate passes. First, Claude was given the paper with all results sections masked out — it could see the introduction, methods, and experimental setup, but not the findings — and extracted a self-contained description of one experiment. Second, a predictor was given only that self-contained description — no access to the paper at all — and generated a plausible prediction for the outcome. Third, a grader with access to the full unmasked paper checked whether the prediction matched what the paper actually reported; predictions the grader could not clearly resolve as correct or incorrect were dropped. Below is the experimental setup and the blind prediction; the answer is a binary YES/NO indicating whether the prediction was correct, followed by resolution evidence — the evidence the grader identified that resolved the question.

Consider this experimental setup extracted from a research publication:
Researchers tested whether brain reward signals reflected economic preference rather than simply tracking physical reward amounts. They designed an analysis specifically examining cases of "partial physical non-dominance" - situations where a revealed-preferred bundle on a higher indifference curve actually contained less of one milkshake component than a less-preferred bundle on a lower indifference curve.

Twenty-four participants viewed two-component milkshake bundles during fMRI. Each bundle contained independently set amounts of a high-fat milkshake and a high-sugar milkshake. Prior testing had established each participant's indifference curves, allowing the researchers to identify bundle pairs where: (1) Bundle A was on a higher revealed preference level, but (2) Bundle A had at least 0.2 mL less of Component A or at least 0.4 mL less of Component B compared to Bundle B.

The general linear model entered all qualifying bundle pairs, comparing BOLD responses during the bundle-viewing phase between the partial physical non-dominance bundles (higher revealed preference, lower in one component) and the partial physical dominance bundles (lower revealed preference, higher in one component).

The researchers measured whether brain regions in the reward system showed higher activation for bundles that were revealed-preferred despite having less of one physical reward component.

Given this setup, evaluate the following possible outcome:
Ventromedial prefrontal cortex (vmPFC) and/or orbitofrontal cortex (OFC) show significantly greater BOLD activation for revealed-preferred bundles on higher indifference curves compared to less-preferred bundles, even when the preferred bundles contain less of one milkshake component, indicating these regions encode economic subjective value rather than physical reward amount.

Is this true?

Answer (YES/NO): YES